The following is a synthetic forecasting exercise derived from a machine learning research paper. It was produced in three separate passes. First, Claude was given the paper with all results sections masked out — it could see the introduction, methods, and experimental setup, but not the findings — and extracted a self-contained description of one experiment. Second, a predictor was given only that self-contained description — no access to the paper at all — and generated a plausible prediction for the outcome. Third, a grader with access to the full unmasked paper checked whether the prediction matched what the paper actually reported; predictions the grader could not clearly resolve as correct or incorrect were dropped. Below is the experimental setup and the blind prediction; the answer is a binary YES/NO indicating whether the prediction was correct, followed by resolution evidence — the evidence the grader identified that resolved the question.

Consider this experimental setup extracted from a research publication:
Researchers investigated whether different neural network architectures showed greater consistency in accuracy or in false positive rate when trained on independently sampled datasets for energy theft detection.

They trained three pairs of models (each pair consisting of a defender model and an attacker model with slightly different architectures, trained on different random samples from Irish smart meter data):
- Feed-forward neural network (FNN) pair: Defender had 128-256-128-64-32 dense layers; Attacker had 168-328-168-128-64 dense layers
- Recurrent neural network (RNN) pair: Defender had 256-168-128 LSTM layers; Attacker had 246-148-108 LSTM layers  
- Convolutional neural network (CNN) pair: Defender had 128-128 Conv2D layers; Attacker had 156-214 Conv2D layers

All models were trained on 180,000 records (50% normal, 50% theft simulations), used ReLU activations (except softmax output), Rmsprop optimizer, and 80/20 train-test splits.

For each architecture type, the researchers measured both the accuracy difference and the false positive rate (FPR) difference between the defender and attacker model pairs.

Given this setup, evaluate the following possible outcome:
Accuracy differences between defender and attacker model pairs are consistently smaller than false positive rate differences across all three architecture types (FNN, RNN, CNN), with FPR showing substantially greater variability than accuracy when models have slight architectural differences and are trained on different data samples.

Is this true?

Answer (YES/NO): NO